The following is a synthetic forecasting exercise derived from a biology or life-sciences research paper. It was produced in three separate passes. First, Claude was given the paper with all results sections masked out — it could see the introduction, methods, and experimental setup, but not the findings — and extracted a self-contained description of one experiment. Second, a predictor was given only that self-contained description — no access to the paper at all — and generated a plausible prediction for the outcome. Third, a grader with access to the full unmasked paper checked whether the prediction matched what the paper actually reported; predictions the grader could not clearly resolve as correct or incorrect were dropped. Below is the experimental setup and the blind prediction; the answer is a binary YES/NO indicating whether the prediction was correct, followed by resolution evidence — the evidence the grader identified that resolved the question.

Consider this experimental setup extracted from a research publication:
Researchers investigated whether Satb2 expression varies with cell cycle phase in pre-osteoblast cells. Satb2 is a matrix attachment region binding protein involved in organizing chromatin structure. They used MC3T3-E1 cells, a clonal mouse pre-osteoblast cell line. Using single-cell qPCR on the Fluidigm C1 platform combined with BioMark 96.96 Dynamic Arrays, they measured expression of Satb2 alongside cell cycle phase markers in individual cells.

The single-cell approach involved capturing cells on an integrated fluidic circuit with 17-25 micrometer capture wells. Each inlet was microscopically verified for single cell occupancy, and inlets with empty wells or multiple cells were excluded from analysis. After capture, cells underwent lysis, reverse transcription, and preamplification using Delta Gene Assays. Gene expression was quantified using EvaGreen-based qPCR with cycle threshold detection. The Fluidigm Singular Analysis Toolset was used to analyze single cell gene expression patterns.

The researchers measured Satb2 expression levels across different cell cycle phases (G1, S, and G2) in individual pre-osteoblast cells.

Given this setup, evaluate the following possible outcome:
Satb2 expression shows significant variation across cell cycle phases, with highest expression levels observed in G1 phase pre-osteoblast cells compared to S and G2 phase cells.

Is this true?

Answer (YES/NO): NO